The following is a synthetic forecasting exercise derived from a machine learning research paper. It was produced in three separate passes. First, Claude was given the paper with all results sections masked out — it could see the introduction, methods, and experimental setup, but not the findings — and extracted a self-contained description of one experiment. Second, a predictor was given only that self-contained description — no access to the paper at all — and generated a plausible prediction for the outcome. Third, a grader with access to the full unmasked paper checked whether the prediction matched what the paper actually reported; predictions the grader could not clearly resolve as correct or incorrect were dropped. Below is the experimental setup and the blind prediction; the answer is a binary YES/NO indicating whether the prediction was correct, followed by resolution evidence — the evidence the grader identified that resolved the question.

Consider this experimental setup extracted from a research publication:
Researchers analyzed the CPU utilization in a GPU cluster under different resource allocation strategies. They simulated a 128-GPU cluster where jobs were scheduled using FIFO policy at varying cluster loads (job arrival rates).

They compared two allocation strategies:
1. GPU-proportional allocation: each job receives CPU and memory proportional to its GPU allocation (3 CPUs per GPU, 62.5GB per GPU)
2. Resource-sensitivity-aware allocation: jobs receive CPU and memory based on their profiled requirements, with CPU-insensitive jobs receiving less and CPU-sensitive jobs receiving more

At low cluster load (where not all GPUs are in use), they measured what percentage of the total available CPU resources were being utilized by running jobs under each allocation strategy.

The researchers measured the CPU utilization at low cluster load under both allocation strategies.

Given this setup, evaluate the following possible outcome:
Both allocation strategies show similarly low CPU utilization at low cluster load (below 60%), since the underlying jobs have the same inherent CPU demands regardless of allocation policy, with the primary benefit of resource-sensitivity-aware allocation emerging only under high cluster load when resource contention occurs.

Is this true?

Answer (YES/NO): NO